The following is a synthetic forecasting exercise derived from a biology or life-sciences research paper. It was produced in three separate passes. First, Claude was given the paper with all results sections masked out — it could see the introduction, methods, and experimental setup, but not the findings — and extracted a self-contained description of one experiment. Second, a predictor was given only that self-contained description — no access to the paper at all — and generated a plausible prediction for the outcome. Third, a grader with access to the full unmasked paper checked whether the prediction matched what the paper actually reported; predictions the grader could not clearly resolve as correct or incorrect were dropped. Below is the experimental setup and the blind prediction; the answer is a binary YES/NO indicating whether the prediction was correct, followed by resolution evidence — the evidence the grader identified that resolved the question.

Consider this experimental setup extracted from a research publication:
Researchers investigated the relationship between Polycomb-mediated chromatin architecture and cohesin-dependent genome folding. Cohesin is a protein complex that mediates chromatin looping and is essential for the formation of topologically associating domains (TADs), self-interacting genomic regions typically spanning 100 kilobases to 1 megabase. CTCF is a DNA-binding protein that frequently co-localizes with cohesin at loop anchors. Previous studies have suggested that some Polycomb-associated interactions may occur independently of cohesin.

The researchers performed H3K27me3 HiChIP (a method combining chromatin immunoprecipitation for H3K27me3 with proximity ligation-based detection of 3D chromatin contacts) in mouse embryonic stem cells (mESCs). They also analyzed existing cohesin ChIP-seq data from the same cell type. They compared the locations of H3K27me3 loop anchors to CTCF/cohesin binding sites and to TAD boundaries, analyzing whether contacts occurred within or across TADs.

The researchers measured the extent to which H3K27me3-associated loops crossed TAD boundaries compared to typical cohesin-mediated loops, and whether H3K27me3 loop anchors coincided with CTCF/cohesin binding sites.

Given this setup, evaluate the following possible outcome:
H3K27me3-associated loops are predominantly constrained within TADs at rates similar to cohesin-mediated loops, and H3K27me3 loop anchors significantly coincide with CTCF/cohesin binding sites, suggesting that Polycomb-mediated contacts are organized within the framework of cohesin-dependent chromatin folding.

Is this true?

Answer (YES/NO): NO